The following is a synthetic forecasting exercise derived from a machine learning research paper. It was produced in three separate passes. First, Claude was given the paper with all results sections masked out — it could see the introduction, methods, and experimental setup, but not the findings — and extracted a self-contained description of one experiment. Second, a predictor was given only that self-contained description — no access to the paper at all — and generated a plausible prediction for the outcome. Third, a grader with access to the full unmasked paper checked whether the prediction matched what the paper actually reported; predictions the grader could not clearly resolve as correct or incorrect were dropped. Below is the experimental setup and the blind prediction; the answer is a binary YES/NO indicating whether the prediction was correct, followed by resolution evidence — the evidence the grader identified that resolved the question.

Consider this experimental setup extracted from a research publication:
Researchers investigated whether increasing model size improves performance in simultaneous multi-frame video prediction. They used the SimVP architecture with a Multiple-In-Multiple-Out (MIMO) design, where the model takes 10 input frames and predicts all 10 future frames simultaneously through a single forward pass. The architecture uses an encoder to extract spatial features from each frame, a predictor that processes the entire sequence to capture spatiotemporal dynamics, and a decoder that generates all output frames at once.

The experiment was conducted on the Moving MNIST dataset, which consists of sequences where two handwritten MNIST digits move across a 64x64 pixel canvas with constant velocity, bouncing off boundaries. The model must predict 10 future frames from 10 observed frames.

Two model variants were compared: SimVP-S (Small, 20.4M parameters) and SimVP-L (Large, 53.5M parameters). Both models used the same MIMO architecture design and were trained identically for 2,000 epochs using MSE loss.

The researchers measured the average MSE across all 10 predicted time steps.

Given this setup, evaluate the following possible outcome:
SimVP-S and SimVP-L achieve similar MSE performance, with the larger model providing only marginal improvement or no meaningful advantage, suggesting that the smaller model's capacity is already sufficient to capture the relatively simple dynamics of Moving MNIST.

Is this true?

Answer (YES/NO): NO